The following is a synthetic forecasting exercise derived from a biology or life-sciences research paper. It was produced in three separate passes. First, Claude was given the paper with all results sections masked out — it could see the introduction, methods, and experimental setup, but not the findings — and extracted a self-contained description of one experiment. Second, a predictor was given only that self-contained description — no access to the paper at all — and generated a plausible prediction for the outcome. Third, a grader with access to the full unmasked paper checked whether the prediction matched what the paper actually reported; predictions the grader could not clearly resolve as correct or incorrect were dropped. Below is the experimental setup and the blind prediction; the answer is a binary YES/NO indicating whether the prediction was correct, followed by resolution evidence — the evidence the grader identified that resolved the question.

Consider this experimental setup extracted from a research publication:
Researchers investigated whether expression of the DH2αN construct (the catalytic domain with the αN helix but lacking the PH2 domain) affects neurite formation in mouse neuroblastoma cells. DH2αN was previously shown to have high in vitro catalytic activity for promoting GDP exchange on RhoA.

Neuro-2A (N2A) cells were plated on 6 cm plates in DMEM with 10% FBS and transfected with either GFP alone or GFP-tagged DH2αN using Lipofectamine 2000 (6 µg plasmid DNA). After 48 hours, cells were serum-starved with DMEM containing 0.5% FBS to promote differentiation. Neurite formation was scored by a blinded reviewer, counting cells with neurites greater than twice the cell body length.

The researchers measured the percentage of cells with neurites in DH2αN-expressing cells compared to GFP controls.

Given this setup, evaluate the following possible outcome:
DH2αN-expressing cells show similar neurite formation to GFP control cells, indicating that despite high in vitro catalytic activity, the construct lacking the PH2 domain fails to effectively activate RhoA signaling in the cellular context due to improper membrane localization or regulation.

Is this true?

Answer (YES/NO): NO